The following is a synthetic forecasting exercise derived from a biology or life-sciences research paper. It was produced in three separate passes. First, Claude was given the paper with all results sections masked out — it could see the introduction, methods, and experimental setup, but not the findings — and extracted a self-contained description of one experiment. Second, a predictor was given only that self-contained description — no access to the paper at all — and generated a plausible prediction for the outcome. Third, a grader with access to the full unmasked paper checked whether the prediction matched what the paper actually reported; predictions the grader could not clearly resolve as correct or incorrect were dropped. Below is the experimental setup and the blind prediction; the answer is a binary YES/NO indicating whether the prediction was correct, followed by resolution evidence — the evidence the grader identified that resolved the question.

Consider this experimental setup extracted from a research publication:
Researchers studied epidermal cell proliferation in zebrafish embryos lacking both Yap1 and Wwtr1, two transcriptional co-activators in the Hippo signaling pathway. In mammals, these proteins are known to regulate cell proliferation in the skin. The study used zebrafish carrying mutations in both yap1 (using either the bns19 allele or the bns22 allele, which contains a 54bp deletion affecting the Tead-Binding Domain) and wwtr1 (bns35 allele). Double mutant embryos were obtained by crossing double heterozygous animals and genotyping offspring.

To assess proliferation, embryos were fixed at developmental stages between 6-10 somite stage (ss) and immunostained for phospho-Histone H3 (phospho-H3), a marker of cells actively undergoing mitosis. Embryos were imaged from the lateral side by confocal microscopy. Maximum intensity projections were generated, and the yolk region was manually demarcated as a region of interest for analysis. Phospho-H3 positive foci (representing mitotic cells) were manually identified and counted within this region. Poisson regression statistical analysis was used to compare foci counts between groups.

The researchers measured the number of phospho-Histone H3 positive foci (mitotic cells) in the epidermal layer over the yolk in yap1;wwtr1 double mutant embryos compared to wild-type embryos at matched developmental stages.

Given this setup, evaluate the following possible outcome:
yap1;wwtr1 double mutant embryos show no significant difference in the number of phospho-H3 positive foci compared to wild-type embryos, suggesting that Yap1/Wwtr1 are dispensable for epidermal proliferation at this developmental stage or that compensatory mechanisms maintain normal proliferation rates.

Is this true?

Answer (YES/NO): YES